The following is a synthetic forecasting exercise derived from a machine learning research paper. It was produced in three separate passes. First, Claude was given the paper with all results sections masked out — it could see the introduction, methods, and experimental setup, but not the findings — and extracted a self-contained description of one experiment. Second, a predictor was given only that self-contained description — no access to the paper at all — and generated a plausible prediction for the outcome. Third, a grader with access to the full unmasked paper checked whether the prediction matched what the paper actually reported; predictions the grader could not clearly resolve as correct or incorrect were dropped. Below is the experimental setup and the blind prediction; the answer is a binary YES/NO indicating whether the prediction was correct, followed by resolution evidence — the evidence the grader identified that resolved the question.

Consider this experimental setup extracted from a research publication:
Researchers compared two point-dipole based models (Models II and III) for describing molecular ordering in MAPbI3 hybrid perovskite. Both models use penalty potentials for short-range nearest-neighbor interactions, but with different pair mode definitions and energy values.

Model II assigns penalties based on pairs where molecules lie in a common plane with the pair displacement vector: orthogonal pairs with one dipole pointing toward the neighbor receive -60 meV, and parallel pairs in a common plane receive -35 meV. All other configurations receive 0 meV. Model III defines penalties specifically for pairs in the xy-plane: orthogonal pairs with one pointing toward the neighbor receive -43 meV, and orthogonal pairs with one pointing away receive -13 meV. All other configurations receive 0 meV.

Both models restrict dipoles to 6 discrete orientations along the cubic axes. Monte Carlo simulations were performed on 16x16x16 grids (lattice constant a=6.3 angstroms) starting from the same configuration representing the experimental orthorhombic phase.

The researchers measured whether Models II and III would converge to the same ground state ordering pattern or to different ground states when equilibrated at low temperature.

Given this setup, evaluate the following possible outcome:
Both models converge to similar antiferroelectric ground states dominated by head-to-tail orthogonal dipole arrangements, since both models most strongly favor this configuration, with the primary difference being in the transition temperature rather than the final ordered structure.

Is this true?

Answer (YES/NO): NO